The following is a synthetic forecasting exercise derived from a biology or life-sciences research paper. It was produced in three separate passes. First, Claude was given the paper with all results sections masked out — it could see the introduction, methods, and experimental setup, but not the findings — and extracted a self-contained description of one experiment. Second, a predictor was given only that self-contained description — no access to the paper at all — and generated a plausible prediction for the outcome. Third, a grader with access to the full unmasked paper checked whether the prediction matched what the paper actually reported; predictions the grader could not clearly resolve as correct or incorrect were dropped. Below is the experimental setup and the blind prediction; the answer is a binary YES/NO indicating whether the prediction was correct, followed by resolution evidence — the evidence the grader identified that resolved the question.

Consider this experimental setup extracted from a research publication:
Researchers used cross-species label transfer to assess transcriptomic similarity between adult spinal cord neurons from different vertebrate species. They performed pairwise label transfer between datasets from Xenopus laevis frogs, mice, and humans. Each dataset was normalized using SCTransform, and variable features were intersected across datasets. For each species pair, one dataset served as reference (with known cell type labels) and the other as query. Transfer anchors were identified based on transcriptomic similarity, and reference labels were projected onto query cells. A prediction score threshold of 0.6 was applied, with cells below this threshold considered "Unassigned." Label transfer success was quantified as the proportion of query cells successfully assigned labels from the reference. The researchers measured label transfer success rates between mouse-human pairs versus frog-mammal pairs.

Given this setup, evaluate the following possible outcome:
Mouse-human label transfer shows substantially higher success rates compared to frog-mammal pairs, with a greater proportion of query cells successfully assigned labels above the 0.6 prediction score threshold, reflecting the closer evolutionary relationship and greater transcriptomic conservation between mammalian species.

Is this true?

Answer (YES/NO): YES